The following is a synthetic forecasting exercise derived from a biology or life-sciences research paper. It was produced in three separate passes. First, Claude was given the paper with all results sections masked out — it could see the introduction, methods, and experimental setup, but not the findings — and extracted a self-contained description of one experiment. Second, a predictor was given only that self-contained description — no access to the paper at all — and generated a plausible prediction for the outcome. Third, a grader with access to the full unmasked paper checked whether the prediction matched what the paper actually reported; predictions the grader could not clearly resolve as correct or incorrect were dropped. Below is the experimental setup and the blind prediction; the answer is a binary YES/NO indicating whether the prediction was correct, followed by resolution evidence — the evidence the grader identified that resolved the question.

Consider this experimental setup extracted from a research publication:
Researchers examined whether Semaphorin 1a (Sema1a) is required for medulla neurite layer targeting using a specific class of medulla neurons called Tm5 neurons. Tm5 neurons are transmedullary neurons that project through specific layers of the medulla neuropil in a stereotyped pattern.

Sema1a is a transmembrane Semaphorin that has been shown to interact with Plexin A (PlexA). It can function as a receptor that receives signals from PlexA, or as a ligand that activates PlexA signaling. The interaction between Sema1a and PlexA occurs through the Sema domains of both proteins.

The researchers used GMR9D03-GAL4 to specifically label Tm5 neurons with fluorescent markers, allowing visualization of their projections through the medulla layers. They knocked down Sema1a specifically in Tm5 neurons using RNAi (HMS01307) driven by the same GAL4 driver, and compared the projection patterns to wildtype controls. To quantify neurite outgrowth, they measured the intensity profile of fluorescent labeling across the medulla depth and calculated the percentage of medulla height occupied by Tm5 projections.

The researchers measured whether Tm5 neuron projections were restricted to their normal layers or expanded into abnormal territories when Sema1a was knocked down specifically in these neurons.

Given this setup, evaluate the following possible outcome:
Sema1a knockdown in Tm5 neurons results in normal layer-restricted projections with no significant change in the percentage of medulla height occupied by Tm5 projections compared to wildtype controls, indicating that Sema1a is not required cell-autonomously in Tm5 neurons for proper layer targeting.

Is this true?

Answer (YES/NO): NO